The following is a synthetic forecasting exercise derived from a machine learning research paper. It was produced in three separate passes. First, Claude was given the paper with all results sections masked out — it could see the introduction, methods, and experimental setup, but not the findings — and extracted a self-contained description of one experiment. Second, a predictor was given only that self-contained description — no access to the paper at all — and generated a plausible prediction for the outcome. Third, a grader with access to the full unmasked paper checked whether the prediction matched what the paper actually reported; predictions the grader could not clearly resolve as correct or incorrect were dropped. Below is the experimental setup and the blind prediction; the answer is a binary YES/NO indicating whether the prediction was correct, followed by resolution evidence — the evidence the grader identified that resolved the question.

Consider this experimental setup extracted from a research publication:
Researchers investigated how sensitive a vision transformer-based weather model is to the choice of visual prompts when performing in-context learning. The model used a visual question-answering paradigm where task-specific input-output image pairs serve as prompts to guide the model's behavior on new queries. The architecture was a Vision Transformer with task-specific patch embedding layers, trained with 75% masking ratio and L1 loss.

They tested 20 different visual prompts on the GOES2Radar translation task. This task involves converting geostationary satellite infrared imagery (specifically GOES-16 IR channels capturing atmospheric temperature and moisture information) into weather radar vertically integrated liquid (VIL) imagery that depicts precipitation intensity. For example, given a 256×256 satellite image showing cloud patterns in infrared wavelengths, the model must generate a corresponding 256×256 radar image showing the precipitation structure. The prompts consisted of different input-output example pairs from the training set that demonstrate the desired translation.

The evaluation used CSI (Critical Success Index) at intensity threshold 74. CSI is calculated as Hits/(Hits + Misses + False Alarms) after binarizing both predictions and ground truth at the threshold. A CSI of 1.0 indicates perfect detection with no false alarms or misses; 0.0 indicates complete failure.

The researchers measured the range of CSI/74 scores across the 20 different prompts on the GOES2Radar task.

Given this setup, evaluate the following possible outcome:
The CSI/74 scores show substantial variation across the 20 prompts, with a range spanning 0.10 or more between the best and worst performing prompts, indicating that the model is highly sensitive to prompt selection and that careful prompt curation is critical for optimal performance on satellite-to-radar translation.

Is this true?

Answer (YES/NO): NO